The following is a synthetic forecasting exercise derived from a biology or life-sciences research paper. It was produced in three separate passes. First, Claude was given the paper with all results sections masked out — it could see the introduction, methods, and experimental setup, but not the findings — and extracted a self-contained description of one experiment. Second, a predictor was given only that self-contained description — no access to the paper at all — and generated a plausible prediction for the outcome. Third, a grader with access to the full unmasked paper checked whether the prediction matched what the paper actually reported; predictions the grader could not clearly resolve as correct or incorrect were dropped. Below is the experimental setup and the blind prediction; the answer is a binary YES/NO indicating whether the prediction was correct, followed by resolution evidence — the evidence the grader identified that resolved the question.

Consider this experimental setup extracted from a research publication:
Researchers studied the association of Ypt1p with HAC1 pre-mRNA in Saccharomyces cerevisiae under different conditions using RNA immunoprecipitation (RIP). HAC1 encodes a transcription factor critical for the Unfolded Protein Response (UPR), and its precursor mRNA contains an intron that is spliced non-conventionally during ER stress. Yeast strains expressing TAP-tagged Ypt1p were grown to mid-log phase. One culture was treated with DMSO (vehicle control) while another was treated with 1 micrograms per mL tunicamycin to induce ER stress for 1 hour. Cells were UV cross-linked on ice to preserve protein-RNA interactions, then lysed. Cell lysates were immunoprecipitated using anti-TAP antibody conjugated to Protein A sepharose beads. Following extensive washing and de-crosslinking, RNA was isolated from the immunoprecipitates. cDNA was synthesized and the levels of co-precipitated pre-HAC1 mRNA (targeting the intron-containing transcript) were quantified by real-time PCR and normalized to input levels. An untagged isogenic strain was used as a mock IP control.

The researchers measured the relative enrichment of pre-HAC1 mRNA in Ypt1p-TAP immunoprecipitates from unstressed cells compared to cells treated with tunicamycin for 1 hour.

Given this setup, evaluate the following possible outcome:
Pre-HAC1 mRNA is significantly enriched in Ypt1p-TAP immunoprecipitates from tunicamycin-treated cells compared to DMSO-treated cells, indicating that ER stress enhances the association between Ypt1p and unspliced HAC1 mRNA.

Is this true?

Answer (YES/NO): NO